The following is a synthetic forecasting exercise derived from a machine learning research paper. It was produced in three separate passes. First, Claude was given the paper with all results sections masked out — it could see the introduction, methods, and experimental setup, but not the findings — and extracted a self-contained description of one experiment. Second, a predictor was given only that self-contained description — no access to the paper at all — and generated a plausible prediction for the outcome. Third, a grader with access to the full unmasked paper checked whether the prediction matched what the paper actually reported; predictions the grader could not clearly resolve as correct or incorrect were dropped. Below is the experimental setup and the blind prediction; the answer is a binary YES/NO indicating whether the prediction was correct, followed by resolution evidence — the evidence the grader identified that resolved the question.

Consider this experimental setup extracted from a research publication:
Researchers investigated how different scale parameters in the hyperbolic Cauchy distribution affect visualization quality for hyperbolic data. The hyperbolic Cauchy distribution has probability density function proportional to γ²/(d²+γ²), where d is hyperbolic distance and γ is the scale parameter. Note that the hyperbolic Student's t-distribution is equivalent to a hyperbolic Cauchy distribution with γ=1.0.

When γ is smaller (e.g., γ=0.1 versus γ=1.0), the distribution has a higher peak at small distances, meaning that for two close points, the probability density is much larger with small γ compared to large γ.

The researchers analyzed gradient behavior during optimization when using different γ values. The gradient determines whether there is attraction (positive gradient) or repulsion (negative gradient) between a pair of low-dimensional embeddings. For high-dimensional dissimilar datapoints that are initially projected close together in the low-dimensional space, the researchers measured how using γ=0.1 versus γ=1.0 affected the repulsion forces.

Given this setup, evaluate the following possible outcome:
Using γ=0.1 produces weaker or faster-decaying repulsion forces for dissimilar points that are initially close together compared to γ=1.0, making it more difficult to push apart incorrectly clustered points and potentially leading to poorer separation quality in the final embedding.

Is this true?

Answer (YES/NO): NO